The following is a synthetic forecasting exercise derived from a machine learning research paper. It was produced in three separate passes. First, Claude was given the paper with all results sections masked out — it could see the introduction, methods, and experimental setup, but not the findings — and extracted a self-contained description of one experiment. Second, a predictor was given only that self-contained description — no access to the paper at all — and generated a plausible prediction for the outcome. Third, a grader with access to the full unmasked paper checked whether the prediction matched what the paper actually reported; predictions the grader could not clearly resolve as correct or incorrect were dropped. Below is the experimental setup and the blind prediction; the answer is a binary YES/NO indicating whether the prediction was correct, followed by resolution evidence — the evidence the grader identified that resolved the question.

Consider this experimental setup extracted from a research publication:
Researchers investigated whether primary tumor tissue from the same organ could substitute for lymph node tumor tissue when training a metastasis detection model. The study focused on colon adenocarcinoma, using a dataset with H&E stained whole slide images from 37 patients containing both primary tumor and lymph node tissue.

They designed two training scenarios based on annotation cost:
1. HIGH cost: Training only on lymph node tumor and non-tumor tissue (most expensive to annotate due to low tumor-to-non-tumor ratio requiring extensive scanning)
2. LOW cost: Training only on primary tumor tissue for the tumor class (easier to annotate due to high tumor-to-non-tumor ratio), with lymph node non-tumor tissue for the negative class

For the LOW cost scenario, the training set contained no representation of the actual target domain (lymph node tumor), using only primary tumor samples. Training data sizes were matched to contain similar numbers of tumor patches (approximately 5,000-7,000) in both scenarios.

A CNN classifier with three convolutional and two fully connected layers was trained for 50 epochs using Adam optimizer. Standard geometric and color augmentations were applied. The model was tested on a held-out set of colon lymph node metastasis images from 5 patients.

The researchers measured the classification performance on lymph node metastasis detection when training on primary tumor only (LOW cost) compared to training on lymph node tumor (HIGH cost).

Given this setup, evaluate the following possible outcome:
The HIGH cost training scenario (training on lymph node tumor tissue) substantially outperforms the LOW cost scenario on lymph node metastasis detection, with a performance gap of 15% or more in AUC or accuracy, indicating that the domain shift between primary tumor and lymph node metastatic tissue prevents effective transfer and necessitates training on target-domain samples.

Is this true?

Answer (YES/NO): NO